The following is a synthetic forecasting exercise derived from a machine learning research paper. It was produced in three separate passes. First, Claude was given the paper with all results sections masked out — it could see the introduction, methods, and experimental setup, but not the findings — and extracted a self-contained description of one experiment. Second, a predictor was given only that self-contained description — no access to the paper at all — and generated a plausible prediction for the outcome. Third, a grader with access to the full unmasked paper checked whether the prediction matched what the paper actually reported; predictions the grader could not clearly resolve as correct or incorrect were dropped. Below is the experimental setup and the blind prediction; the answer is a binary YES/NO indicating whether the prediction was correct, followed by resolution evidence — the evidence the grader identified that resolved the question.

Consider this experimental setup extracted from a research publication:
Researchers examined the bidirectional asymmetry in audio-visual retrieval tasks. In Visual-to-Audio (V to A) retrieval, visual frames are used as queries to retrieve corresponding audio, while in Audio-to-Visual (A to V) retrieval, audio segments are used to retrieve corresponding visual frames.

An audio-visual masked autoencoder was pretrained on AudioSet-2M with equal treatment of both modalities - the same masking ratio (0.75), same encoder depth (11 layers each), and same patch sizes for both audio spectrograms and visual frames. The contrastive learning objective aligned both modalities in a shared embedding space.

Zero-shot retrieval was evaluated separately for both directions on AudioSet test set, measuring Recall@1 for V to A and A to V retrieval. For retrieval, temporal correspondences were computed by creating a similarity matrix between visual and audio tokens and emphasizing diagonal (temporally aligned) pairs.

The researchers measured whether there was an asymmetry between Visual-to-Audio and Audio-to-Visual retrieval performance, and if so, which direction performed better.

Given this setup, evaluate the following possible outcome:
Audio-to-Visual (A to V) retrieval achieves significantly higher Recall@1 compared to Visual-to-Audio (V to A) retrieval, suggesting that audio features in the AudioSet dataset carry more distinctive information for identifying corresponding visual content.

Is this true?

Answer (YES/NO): NO